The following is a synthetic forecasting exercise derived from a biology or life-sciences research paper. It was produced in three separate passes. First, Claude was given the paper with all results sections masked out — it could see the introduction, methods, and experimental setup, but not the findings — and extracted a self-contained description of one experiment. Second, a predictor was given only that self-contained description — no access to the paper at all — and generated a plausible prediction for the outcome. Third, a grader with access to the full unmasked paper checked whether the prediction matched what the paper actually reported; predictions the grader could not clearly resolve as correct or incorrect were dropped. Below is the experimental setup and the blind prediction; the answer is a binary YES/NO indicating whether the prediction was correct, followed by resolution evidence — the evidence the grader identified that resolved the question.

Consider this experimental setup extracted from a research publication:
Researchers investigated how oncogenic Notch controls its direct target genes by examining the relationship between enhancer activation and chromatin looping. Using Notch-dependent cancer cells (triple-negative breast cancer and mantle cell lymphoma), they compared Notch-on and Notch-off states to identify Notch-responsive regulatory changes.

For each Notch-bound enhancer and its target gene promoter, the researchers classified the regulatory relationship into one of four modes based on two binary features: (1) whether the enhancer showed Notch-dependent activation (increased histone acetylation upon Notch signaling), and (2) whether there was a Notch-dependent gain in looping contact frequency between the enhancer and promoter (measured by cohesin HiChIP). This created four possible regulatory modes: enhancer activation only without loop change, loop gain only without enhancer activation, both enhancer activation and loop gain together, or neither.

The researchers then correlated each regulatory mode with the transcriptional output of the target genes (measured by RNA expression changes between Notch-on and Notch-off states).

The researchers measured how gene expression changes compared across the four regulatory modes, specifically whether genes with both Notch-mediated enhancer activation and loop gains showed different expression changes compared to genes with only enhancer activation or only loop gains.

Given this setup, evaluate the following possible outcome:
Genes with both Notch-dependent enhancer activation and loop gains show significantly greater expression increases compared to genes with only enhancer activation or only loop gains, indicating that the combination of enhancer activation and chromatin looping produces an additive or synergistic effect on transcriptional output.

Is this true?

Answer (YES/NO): YES